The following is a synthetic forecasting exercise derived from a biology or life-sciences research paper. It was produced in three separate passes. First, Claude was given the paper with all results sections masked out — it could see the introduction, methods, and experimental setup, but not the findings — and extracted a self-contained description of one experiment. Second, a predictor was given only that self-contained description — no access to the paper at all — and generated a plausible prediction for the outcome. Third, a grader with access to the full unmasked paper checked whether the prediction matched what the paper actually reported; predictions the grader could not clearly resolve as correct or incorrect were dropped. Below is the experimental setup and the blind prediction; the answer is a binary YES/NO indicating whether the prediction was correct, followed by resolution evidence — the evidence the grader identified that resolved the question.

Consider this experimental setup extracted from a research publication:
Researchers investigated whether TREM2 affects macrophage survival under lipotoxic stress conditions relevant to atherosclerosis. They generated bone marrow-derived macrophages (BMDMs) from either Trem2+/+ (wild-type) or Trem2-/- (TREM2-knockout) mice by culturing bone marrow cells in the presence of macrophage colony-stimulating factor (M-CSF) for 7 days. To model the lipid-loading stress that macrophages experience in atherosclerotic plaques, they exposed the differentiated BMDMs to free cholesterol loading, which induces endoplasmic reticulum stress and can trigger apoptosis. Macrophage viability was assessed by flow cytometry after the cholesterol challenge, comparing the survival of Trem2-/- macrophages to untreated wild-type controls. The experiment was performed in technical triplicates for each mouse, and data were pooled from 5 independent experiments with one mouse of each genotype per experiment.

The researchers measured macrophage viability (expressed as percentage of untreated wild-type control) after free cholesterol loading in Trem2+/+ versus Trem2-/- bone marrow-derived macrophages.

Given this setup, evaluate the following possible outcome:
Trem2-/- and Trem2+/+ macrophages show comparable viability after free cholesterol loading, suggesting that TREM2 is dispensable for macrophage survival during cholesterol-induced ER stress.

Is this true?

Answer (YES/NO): NO